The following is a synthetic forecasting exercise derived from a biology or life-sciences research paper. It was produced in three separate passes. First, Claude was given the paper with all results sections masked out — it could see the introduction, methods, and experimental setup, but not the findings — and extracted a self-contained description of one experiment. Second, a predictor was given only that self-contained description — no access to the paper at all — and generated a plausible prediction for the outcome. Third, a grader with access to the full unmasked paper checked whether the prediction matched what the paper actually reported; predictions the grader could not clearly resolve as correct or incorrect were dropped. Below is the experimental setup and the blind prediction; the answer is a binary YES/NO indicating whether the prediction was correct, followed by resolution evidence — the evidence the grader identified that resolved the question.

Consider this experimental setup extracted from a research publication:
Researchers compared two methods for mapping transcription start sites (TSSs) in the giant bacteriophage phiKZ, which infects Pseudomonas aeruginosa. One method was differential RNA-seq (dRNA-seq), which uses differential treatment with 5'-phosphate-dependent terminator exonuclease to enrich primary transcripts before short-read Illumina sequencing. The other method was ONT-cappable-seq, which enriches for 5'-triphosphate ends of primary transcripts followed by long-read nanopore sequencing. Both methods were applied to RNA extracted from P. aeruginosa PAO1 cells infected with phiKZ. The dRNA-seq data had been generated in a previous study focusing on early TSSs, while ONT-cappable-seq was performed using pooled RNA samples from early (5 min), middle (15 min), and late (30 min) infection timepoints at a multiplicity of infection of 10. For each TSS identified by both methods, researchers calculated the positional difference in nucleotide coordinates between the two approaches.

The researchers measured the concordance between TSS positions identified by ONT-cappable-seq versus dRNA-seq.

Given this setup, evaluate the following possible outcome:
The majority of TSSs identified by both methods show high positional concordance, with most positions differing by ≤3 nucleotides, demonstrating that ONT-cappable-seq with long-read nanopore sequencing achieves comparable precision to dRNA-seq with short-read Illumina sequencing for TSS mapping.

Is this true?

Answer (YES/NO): YES